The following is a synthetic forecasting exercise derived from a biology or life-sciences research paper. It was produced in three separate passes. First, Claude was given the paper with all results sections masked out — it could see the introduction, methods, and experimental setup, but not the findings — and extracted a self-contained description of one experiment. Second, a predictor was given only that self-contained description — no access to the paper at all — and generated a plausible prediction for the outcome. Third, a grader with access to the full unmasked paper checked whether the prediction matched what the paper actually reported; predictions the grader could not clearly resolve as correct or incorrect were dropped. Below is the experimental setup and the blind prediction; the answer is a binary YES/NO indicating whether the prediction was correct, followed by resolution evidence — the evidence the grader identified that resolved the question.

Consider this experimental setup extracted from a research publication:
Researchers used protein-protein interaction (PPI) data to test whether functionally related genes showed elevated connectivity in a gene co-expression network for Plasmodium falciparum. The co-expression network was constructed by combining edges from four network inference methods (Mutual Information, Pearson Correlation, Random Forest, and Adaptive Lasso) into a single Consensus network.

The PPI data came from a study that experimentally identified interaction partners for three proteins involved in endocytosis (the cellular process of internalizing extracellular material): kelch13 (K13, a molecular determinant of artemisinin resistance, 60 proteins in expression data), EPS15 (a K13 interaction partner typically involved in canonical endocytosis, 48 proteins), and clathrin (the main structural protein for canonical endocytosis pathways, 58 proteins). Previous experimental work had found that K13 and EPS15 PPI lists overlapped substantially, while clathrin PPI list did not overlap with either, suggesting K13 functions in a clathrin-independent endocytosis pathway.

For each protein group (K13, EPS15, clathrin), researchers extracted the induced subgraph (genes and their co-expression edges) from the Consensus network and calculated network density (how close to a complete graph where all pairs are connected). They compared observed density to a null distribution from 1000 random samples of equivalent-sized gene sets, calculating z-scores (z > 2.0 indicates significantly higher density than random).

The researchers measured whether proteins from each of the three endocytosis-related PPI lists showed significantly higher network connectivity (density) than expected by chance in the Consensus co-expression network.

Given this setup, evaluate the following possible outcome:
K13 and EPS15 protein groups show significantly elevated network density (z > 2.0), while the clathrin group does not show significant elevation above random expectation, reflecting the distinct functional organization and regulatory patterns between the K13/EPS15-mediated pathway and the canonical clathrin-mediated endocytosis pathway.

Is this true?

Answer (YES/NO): NO